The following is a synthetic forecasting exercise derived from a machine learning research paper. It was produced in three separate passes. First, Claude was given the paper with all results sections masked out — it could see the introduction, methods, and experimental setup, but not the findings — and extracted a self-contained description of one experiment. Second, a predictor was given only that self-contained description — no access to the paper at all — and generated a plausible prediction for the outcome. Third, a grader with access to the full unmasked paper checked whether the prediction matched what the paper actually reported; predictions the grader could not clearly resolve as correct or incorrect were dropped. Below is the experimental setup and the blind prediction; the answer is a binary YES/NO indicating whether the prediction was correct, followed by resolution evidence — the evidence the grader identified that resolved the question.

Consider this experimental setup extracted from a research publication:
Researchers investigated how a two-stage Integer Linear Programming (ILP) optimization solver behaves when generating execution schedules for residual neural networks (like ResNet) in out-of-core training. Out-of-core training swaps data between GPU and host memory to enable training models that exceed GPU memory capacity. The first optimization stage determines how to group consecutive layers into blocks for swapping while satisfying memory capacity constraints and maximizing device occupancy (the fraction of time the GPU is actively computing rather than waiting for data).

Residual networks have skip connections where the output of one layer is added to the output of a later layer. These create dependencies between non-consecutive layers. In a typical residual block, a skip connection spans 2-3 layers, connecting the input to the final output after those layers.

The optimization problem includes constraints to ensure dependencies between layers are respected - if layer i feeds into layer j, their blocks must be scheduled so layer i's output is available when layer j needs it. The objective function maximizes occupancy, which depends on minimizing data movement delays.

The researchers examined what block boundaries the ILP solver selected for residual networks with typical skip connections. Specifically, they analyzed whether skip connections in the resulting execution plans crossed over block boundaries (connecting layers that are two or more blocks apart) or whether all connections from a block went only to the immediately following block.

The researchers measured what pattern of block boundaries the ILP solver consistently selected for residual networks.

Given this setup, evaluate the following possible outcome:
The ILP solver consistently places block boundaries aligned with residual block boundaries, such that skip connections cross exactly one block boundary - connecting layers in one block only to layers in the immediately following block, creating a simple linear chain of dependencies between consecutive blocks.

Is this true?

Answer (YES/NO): YES